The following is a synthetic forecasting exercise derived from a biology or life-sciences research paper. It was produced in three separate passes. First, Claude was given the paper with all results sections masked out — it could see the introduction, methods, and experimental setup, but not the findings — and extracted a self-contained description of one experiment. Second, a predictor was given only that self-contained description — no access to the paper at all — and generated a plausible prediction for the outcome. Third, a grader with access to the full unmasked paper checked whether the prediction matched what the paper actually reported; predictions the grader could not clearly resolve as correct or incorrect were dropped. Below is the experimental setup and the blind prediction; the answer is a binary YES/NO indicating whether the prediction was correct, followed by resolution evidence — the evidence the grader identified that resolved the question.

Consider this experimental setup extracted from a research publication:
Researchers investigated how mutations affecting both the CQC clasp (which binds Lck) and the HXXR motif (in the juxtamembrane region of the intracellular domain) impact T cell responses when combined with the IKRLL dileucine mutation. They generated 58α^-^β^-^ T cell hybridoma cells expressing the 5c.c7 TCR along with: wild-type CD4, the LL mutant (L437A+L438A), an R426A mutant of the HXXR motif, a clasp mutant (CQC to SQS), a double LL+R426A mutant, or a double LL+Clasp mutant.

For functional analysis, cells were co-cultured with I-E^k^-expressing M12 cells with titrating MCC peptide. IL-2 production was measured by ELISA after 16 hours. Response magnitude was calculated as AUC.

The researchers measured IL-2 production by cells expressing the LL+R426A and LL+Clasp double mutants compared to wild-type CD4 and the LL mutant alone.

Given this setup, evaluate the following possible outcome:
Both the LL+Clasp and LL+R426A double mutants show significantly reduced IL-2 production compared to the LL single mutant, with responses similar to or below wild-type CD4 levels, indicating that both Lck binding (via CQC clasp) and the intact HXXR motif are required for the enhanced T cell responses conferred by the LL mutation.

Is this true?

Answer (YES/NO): YES